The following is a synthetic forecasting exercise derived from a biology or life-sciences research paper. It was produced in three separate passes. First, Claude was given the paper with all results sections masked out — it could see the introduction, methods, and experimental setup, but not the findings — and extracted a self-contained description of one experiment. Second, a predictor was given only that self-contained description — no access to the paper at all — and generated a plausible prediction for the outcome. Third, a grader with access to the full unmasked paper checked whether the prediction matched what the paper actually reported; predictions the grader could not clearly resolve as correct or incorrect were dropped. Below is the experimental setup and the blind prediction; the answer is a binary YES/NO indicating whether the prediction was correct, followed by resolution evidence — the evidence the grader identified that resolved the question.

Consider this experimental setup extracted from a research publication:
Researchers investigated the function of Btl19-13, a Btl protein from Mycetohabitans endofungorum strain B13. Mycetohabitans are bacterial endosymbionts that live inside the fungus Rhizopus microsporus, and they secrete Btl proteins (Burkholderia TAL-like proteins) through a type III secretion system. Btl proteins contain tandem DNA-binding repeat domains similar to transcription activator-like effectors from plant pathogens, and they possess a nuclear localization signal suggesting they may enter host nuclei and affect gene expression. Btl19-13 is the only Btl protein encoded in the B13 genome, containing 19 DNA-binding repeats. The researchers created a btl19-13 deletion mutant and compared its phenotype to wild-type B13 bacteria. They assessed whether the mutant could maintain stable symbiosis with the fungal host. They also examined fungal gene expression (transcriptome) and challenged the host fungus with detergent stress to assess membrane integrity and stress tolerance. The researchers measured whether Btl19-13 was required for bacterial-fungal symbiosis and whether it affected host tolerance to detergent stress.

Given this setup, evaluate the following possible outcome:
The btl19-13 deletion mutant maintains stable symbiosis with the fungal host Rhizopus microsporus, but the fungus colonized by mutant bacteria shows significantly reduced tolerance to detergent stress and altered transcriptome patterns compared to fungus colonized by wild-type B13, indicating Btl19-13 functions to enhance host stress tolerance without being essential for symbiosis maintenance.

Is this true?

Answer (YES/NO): YES